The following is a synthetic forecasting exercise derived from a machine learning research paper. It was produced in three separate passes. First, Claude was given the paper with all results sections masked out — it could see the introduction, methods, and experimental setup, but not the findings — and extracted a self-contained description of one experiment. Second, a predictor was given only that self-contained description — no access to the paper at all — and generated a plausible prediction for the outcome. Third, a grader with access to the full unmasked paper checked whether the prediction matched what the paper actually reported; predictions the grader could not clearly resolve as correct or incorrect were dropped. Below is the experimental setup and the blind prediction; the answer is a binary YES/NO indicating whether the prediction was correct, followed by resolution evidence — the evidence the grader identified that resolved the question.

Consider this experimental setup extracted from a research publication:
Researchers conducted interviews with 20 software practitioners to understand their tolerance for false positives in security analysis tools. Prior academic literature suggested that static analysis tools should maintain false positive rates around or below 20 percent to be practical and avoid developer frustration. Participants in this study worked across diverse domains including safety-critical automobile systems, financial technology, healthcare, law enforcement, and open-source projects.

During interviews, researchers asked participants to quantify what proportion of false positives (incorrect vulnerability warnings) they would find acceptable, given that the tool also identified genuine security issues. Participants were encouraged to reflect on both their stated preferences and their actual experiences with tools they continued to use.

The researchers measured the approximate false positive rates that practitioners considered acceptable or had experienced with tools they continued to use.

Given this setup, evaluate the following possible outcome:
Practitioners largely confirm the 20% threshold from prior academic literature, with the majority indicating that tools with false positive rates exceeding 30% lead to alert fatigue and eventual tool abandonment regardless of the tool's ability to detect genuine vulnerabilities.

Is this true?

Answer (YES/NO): NO